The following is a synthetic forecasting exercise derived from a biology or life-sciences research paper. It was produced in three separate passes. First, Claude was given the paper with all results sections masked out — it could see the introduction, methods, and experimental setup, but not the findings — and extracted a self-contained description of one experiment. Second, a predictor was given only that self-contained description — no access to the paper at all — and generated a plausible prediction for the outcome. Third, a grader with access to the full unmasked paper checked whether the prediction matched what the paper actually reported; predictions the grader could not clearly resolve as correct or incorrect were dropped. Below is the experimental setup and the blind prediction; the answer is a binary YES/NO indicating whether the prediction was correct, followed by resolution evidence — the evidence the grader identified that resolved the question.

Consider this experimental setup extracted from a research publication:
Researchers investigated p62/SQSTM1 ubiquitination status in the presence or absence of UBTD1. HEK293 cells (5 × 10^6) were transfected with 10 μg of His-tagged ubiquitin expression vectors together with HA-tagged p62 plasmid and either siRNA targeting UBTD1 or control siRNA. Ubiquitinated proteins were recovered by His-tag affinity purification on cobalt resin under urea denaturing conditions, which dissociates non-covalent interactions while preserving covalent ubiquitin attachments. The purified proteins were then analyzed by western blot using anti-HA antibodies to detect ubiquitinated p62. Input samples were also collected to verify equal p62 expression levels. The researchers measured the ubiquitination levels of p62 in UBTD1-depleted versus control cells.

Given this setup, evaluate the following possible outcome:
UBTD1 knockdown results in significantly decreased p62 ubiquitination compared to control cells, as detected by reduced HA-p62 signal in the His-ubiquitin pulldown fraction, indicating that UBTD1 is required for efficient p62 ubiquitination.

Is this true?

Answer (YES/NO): YES